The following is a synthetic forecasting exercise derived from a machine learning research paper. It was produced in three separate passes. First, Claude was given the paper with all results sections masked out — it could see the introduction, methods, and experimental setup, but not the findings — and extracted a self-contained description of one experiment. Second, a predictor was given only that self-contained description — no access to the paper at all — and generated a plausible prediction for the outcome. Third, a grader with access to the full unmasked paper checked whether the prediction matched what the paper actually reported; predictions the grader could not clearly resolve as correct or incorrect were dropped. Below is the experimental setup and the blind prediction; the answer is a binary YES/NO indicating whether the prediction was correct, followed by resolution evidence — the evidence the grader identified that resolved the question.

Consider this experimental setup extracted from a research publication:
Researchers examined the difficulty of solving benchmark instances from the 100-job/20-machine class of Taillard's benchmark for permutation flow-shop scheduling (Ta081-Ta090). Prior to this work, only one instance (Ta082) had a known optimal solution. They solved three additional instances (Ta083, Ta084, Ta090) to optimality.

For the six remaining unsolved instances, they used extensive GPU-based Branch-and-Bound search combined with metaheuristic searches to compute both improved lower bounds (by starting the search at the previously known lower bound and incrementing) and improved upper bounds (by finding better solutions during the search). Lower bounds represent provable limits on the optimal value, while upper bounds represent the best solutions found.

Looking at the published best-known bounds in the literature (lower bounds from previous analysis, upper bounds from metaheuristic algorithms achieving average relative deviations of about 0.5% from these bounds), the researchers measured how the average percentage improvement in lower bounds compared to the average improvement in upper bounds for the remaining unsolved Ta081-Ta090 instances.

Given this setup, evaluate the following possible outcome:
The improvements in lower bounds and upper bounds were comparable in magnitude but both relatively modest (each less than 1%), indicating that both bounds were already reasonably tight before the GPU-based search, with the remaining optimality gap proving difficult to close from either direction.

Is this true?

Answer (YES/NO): NO